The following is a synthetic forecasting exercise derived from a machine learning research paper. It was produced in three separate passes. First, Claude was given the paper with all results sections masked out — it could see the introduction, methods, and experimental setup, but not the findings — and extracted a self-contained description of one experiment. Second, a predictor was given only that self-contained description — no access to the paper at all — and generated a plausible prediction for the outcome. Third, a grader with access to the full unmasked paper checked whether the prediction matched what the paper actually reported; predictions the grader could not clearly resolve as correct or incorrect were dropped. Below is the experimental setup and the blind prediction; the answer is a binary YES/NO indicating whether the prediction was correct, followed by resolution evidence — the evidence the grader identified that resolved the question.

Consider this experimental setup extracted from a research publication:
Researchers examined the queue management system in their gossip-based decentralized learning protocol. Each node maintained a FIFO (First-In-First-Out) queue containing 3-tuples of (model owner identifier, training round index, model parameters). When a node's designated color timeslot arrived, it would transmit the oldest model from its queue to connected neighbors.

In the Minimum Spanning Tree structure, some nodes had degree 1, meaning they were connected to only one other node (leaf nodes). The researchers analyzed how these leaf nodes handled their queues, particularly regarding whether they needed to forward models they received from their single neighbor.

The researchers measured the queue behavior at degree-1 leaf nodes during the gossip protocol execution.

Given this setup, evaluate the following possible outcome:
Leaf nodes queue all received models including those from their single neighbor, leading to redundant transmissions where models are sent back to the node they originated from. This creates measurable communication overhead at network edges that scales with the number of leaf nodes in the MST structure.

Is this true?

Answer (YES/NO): NO